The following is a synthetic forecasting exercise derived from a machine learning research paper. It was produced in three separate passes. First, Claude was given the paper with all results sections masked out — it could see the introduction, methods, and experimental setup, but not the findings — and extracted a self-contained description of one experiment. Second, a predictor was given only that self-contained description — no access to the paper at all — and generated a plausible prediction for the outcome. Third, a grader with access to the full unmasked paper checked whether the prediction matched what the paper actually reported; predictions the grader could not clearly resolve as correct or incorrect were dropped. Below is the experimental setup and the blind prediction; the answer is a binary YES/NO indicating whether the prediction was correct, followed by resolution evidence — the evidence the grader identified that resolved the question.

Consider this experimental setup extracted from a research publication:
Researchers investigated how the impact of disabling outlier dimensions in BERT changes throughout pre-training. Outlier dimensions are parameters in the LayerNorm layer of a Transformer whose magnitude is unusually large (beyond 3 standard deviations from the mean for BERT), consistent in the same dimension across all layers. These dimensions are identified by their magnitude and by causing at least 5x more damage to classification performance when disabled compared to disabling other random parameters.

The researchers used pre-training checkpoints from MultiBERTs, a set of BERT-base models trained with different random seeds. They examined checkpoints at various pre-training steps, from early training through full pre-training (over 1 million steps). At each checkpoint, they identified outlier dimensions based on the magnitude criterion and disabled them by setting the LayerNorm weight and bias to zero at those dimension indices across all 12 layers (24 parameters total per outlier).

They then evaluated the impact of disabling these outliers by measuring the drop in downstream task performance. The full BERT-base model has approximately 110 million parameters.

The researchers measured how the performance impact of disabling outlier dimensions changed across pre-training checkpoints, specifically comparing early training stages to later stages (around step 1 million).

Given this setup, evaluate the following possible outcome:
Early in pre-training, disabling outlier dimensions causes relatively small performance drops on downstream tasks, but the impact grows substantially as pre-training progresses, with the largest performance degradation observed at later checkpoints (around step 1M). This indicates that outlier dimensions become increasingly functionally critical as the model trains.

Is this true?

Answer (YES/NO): YES